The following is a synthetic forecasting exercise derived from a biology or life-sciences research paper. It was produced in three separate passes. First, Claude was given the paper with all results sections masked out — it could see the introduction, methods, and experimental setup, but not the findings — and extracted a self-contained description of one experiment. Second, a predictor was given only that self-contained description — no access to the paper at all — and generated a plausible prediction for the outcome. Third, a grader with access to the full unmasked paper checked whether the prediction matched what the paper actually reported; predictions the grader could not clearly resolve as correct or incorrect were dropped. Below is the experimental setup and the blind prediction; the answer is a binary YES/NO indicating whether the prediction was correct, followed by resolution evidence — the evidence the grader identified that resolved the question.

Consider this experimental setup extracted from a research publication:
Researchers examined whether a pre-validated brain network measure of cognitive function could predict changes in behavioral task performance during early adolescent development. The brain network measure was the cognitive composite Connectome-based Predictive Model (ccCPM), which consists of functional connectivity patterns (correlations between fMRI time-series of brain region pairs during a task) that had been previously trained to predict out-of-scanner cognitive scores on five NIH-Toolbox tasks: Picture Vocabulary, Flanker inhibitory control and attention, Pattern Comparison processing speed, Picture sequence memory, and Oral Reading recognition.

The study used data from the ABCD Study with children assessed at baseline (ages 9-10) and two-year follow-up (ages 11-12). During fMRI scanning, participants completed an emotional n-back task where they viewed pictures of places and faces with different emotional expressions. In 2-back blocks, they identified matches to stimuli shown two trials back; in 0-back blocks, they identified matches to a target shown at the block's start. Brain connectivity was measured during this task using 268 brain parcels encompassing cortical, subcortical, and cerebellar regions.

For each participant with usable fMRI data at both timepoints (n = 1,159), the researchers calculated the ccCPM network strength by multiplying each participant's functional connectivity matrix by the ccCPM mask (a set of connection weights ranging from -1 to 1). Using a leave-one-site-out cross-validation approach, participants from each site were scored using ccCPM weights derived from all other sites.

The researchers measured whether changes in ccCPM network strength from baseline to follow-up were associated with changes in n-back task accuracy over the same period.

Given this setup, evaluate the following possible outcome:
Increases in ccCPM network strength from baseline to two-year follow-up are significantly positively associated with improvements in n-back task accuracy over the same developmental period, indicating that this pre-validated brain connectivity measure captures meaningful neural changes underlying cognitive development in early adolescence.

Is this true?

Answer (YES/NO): YES